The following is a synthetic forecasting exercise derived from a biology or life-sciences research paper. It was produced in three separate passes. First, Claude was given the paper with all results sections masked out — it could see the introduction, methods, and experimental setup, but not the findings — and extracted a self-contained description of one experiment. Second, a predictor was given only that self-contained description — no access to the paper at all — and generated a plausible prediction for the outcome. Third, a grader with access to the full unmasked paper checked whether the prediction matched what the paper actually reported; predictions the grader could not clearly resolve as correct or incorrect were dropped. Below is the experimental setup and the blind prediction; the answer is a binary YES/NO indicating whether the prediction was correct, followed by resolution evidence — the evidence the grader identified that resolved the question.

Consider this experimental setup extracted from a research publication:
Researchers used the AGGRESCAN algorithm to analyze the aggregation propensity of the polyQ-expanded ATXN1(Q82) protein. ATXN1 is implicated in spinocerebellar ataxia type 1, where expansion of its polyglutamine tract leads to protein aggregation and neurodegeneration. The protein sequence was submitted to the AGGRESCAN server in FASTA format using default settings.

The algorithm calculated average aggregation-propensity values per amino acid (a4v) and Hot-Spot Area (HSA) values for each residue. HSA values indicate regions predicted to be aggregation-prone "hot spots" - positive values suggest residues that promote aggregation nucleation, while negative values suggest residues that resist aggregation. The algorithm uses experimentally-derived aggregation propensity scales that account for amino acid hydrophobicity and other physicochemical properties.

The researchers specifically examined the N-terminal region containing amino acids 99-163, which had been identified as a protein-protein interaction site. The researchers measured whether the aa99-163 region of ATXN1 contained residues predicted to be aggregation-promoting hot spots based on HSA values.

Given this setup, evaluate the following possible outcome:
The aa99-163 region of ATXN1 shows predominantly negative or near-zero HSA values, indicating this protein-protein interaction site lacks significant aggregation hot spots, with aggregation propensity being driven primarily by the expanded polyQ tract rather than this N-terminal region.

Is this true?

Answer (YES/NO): NO